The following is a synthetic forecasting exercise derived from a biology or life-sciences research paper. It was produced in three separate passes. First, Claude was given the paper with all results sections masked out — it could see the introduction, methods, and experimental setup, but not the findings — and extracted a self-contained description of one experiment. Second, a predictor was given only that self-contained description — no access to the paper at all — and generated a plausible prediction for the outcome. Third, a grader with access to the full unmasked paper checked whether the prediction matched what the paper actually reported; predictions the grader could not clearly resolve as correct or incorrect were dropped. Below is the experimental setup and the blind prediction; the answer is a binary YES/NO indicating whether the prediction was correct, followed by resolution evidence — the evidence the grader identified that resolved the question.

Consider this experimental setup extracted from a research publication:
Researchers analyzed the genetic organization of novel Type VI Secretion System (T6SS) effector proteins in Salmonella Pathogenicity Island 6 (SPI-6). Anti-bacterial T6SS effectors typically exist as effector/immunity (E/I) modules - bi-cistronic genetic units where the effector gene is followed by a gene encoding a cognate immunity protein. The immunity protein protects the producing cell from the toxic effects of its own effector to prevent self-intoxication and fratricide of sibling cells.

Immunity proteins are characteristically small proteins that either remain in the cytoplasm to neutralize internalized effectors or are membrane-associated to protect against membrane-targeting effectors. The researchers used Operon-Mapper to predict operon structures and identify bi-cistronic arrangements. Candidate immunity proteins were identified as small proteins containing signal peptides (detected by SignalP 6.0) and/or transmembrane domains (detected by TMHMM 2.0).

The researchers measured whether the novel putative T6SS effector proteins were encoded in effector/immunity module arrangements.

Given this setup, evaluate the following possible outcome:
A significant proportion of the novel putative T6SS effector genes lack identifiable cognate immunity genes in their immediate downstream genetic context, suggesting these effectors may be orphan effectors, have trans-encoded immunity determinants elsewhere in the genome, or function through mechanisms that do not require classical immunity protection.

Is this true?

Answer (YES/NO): NO